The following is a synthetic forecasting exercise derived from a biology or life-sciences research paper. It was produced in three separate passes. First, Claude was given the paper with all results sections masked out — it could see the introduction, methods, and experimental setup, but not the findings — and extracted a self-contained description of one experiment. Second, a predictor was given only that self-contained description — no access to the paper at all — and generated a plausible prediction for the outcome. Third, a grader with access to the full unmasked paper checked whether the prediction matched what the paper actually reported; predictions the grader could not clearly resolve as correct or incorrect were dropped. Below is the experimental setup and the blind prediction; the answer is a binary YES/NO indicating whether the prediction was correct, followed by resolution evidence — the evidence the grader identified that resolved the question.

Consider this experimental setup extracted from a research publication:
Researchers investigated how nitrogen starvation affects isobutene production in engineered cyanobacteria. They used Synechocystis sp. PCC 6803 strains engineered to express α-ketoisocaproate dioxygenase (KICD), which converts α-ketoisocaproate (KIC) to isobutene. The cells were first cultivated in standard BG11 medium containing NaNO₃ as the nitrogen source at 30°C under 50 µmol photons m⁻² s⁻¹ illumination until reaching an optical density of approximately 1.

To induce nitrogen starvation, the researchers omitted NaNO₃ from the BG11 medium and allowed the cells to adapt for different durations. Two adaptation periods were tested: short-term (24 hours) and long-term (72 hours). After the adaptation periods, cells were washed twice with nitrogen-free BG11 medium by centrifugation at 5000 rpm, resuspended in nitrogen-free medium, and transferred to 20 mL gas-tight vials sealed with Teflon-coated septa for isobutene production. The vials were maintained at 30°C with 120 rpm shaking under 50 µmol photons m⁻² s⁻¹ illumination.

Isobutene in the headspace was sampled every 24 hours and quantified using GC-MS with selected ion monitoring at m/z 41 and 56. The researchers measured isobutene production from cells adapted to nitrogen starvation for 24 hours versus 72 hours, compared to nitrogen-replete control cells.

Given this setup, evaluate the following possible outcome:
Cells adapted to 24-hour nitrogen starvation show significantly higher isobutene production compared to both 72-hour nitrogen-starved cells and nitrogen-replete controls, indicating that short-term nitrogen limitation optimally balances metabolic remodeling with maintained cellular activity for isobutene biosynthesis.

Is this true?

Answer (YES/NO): NO